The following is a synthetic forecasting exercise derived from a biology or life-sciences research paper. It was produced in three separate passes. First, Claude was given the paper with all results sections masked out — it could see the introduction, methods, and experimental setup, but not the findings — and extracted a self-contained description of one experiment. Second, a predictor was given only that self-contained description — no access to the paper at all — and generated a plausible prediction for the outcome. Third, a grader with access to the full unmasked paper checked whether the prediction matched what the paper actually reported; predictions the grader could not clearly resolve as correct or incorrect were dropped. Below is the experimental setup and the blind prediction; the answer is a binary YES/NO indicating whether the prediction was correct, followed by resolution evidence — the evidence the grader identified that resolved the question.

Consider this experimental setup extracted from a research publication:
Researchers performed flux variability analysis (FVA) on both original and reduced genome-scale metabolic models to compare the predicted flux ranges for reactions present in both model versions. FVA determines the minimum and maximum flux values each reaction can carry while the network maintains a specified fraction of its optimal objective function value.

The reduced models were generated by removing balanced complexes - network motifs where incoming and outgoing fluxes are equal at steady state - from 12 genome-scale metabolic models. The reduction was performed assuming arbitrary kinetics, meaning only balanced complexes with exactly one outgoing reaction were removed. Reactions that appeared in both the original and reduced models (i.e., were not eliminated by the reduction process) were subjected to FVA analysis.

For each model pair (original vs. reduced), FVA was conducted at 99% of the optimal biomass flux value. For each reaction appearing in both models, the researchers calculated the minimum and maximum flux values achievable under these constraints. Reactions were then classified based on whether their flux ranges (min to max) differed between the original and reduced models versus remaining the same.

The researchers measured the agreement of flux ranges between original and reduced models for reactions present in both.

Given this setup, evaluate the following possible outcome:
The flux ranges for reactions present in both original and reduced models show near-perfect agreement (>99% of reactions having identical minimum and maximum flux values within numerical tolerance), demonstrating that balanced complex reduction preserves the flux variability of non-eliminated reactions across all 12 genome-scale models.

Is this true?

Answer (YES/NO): NO